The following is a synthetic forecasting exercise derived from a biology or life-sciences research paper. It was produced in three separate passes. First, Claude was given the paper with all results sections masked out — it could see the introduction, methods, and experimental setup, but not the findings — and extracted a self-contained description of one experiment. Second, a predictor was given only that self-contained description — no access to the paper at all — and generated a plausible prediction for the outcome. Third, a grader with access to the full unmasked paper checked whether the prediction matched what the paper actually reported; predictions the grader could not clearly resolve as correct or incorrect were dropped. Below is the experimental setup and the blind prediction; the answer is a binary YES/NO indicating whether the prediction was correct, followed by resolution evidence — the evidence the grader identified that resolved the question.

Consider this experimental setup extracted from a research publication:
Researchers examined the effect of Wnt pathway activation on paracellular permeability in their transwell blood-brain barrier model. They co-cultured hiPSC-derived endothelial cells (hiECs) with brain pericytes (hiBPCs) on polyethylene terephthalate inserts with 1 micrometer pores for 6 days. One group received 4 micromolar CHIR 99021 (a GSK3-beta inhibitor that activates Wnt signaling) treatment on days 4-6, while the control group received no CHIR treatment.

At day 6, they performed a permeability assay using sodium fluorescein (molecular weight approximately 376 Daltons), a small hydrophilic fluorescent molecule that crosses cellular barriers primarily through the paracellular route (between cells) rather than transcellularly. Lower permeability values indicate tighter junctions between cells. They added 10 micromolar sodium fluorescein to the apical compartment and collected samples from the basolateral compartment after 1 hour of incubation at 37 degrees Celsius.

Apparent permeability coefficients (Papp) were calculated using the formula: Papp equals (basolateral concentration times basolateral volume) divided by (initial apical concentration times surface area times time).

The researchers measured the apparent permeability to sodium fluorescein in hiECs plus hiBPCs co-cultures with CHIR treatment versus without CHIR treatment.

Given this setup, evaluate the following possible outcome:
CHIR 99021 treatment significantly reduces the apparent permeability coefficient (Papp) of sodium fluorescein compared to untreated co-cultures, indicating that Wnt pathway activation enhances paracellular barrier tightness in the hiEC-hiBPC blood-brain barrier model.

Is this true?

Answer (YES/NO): NO